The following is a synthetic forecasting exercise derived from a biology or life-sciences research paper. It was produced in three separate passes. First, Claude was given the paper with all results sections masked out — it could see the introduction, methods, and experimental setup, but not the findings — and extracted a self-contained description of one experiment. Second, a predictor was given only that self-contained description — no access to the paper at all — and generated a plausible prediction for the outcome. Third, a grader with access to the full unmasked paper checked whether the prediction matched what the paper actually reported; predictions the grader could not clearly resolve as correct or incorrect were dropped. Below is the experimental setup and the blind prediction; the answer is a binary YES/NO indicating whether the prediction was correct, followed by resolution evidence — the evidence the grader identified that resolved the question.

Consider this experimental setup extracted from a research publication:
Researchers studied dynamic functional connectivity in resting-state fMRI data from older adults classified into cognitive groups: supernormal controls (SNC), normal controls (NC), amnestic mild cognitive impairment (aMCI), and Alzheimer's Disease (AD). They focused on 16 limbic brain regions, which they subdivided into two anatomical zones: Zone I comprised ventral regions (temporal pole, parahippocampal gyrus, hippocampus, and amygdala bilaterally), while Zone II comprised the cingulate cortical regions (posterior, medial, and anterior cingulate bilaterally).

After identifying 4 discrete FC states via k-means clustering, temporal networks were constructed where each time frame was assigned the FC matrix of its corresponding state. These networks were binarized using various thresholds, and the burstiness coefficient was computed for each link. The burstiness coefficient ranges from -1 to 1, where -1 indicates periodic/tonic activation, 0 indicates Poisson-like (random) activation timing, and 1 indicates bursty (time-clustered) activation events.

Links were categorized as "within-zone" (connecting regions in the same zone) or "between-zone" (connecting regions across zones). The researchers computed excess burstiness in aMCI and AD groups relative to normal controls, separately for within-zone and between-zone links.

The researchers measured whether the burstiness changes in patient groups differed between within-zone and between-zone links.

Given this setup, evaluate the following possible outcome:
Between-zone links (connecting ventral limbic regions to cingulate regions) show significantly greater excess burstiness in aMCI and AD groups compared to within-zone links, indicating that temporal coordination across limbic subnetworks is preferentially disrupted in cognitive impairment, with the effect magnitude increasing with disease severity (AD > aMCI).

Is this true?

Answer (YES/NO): YES